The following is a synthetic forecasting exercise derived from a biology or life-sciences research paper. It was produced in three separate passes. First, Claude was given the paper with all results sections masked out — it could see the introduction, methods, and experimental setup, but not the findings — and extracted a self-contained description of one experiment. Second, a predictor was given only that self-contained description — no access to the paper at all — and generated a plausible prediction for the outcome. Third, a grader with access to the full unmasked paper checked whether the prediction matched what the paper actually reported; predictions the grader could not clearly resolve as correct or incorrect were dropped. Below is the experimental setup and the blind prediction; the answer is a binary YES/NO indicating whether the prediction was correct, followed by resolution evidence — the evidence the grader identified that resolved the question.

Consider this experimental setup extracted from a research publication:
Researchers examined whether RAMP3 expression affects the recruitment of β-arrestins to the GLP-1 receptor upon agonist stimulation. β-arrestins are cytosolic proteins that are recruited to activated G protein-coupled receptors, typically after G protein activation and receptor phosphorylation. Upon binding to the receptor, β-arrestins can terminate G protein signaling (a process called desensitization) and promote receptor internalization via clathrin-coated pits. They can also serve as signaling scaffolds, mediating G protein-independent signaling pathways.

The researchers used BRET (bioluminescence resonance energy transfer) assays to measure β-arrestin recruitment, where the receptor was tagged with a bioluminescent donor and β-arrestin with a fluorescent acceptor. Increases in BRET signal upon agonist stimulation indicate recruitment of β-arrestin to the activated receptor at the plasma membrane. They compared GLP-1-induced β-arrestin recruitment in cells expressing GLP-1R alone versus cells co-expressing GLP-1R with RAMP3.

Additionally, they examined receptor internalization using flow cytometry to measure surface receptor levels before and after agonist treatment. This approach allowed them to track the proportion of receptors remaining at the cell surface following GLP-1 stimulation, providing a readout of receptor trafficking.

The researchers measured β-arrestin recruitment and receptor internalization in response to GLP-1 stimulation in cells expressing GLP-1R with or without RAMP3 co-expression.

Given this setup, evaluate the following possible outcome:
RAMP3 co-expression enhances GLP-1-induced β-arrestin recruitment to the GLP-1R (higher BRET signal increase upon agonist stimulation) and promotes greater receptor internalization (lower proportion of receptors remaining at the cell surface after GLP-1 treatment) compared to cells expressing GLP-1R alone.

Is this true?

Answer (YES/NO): NO